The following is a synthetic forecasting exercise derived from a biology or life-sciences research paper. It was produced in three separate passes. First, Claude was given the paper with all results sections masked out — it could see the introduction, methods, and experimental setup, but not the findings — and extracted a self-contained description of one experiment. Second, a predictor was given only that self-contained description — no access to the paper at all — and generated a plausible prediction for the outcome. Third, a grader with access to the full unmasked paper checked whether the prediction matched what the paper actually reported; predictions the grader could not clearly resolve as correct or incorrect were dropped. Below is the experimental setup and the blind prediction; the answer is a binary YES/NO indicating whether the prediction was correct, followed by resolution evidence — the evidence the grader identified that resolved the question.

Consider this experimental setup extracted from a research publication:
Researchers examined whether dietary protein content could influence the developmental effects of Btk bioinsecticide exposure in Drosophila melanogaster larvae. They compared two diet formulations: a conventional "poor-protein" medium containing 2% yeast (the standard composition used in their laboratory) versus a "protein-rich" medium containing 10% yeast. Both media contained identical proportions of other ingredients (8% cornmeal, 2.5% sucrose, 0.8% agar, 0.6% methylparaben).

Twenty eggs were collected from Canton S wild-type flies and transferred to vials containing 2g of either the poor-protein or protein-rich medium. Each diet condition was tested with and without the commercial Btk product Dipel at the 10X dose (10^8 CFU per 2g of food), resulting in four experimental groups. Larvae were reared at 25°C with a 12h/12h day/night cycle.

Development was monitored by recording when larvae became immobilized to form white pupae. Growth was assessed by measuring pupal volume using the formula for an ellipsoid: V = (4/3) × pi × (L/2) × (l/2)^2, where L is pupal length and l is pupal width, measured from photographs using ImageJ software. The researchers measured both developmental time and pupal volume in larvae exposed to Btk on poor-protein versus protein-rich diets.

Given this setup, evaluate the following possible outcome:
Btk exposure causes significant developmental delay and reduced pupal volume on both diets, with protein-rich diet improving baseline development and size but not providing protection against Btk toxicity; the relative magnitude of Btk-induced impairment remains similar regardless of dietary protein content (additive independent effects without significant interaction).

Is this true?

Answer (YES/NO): NO